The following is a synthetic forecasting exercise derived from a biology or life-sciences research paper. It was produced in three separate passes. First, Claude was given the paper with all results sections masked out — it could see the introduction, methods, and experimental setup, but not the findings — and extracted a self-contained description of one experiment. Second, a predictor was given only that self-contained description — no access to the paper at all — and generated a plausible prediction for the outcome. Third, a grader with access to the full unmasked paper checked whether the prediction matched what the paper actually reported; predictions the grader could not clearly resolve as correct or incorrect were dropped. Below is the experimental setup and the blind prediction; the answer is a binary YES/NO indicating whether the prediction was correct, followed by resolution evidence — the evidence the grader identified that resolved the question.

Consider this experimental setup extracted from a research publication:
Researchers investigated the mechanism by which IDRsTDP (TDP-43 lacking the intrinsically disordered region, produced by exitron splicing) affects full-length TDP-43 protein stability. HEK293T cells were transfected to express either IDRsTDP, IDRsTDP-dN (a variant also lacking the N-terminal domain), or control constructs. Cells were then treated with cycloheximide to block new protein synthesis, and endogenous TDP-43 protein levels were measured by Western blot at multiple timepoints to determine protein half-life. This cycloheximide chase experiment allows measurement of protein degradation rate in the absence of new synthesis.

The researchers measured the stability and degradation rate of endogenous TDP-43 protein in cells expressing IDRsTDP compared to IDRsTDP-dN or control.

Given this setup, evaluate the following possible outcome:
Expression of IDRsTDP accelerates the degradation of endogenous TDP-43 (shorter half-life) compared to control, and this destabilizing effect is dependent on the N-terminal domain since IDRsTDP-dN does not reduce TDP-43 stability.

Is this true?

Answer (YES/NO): YES